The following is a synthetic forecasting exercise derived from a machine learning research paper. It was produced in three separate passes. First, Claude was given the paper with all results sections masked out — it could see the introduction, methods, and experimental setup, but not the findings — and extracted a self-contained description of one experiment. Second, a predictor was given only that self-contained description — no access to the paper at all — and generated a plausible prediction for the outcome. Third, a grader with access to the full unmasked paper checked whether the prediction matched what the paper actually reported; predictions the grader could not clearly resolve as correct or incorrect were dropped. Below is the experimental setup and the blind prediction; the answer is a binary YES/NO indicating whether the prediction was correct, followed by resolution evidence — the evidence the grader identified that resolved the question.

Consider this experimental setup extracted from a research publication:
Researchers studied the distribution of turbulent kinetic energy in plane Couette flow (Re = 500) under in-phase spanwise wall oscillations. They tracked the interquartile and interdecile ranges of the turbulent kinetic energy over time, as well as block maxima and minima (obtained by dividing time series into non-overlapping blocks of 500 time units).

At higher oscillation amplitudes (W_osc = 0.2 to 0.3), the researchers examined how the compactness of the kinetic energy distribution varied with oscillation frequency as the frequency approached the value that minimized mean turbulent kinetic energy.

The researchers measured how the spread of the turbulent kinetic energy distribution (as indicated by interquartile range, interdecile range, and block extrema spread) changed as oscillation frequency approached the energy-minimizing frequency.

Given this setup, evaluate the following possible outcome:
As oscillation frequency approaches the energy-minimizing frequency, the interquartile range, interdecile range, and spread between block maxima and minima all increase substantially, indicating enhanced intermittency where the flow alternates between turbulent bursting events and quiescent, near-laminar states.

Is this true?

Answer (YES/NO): NO